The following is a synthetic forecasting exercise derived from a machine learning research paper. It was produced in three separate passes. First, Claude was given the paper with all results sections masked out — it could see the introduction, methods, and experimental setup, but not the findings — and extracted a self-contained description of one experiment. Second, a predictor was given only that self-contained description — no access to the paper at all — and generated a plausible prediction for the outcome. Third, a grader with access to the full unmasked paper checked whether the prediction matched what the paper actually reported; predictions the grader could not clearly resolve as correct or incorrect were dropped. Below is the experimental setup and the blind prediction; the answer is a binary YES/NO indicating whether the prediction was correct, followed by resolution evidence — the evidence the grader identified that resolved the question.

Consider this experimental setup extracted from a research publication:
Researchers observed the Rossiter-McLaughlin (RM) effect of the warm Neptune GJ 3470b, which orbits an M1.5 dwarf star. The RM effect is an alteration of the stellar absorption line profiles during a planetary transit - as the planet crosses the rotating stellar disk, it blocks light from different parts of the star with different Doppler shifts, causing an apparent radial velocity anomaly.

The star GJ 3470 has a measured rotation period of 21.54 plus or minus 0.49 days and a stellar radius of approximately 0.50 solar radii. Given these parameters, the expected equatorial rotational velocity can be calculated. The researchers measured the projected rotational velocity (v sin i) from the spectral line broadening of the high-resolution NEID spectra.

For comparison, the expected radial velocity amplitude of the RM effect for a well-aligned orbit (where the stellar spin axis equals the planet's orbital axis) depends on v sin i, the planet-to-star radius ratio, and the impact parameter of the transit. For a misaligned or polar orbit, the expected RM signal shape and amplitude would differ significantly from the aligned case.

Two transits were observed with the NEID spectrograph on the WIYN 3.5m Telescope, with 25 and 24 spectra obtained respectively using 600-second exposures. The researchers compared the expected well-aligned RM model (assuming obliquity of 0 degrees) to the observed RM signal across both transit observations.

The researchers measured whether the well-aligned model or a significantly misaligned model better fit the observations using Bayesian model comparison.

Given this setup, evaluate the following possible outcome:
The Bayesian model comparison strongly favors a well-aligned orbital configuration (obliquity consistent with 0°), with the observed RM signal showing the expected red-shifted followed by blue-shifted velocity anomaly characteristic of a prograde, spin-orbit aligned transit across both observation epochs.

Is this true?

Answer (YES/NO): NO